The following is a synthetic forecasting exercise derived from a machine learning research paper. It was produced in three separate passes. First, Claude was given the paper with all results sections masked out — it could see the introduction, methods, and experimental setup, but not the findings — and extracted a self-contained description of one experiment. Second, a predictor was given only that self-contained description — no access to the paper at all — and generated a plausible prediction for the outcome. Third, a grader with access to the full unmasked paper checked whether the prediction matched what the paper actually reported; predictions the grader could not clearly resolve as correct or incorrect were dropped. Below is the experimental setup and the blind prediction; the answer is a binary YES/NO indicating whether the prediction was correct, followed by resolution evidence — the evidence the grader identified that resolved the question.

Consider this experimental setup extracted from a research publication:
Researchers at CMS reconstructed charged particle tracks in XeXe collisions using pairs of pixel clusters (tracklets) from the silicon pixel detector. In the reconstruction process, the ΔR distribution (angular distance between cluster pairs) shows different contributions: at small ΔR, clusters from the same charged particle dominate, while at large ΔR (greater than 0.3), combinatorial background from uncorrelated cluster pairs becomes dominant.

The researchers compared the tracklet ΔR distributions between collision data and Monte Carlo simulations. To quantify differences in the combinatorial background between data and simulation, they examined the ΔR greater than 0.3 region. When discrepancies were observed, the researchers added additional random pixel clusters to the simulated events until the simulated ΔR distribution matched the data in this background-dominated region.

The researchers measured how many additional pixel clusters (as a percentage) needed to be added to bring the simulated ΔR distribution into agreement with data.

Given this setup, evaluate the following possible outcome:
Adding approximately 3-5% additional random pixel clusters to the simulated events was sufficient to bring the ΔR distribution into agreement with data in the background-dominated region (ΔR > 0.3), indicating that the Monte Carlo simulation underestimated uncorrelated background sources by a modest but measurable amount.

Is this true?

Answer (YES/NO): NO